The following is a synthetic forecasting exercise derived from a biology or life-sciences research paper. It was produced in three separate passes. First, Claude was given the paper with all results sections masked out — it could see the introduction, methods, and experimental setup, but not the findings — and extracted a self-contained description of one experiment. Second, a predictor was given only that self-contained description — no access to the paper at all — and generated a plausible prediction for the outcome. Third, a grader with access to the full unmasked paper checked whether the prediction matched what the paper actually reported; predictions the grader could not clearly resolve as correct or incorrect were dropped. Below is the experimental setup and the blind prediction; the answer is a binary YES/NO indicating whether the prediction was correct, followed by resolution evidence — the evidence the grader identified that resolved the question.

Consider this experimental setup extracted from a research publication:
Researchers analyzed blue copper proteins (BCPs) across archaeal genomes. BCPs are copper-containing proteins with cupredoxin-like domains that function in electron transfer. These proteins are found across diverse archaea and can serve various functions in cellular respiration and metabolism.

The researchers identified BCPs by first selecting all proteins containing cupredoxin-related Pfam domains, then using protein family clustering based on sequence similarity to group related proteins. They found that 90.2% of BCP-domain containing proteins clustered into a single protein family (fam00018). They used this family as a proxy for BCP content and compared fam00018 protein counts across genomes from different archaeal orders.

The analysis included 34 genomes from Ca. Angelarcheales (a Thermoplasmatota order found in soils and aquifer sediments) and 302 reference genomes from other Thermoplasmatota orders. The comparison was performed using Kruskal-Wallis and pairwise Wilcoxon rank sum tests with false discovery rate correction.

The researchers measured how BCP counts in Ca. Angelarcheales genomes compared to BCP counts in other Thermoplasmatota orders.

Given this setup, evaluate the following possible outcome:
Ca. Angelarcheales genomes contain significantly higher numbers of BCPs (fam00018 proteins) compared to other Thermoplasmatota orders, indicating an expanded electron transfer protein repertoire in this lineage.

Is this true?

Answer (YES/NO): YES